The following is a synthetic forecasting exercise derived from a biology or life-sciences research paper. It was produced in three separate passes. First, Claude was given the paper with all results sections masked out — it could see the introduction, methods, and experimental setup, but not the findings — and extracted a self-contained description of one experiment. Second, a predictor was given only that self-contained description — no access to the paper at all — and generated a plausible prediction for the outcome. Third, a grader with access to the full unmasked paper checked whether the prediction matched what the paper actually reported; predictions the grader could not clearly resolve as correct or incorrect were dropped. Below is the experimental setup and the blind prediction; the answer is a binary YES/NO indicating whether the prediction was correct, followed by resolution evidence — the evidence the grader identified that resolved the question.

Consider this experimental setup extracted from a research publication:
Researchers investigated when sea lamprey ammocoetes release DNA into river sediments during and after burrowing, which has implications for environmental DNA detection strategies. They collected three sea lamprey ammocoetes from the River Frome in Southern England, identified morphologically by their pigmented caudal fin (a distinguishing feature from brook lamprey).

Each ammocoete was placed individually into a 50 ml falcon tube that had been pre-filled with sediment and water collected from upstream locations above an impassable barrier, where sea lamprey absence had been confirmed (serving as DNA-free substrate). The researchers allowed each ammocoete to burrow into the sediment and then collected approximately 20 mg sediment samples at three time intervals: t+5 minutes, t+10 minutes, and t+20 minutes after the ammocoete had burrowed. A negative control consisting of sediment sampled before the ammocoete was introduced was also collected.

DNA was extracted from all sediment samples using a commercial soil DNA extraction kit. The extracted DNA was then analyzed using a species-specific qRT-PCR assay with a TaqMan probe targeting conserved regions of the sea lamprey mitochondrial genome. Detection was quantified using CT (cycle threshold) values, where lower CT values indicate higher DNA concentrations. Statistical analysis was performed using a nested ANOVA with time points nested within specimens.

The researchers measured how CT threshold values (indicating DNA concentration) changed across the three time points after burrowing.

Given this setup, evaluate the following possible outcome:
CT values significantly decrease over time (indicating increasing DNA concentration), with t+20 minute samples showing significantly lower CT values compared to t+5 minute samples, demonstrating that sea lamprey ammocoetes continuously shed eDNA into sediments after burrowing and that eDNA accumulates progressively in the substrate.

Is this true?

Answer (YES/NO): NO